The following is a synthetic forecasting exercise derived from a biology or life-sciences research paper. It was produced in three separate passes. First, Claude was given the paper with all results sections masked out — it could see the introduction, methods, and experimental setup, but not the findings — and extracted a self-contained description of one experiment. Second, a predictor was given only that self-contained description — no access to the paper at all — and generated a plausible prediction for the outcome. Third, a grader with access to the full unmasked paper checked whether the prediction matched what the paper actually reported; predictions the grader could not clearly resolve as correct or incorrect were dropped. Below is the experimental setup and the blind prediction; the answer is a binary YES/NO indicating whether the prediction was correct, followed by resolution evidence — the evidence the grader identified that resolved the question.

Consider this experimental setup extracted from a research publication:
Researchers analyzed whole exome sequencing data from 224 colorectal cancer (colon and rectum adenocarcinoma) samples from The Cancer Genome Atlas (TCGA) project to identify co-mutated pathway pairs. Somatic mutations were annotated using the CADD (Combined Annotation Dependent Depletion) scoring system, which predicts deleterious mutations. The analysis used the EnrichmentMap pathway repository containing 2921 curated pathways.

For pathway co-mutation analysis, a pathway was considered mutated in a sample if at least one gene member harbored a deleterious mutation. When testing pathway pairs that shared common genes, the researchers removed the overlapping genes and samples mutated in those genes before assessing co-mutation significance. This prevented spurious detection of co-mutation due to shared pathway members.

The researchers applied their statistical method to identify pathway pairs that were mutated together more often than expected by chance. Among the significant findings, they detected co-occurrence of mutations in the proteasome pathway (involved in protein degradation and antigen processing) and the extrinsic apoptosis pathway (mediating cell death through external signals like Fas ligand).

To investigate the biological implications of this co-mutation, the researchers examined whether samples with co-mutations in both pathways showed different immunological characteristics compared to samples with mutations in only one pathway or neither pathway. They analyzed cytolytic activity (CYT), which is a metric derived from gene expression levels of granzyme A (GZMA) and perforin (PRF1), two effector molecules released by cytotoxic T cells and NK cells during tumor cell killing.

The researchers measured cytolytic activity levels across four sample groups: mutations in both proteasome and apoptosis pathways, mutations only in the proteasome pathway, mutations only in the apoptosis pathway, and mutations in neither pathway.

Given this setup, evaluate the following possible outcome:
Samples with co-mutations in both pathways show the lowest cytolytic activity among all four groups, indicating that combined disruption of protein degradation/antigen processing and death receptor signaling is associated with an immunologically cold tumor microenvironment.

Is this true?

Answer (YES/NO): NO